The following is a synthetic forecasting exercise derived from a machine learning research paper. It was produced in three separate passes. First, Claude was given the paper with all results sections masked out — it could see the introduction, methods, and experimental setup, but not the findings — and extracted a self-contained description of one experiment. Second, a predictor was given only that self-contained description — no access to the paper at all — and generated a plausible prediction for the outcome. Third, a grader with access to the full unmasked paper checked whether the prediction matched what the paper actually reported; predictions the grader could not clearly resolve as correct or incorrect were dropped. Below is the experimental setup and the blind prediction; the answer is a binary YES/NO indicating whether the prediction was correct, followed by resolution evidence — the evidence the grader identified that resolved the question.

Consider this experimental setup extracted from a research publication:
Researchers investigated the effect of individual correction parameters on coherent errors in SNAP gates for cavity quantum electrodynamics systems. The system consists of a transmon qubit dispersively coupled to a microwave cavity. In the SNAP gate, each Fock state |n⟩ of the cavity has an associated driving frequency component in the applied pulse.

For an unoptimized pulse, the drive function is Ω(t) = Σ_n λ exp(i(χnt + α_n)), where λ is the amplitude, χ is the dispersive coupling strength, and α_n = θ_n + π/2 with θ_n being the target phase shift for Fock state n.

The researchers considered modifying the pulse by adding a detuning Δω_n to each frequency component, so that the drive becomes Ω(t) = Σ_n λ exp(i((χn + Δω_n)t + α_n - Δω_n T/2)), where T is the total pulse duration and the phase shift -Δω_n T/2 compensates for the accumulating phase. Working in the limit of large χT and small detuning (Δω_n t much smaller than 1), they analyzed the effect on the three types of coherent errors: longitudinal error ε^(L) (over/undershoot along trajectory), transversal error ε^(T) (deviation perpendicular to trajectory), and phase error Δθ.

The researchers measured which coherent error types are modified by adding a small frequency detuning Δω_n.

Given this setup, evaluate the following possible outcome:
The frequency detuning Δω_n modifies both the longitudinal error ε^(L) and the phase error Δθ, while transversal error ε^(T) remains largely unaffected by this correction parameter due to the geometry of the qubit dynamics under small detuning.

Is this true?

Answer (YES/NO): NO